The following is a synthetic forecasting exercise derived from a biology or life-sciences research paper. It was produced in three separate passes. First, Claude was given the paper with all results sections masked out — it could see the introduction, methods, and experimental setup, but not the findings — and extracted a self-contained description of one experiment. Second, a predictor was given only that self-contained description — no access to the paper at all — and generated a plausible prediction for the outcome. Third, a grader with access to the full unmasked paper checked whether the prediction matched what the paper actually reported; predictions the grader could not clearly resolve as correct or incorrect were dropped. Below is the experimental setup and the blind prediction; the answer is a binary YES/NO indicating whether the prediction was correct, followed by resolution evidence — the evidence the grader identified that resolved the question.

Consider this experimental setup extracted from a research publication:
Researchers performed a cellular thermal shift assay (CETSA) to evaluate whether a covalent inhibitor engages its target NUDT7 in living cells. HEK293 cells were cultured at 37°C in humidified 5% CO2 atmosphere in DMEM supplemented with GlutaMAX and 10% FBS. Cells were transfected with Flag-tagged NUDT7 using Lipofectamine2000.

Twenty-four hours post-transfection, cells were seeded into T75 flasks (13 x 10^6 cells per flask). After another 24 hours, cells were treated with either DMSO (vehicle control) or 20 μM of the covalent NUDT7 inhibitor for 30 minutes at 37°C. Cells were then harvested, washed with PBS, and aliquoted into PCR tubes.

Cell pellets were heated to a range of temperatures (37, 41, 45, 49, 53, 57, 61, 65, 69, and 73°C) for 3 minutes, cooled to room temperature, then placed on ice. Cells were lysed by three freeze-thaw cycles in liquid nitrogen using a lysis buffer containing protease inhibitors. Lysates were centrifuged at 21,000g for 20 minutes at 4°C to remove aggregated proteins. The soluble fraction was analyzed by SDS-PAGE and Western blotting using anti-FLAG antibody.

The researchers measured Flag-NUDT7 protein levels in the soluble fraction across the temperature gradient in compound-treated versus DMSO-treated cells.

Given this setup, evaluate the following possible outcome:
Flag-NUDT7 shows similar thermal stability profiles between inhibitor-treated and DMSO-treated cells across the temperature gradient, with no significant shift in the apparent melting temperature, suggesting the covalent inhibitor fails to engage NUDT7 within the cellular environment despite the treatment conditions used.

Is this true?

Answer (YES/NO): NO